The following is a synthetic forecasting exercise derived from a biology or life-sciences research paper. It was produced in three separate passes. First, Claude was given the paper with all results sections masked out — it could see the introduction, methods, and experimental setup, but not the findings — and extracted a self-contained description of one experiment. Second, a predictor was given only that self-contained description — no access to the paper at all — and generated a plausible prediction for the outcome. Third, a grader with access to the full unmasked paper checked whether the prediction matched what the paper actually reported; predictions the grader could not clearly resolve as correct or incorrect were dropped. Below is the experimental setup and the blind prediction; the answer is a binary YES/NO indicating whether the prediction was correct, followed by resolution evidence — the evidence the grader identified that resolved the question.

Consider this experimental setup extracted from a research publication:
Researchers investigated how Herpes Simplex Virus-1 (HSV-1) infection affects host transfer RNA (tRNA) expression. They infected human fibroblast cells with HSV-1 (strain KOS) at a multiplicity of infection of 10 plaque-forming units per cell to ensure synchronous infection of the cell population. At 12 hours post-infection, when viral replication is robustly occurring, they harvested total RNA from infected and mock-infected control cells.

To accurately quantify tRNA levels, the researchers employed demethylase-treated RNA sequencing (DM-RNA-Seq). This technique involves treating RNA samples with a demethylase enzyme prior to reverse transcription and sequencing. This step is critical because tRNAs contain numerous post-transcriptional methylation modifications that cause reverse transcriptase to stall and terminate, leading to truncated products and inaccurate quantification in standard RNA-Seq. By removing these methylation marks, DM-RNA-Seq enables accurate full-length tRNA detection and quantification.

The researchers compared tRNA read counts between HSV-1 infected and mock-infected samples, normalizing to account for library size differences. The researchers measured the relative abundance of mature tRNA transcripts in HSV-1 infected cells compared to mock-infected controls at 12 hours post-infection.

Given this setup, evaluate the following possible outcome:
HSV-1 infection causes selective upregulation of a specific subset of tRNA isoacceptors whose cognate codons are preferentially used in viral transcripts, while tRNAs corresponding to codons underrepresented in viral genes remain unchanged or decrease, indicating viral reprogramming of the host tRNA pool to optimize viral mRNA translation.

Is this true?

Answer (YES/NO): NO